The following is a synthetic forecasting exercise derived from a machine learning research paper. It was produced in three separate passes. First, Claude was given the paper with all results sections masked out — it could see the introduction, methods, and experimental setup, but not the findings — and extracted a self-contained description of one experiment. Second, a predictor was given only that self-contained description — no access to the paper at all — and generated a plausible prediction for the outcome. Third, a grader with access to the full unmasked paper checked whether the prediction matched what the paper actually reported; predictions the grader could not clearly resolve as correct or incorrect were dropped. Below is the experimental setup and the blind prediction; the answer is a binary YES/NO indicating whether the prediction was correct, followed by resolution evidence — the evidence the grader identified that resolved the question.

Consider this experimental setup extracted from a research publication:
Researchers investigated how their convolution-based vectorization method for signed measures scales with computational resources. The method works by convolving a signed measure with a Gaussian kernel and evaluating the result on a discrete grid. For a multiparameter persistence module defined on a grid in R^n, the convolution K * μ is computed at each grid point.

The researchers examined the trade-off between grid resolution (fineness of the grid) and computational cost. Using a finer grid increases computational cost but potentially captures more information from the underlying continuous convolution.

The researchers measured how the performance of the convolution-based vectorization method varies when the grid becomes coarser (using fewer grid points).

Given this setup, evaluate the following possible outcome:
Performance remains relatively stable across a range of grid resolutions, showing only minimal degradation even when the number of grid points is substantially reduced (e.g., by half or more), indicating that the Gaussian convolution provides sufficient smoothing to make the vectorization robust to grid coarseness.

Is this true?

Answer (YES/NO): NO